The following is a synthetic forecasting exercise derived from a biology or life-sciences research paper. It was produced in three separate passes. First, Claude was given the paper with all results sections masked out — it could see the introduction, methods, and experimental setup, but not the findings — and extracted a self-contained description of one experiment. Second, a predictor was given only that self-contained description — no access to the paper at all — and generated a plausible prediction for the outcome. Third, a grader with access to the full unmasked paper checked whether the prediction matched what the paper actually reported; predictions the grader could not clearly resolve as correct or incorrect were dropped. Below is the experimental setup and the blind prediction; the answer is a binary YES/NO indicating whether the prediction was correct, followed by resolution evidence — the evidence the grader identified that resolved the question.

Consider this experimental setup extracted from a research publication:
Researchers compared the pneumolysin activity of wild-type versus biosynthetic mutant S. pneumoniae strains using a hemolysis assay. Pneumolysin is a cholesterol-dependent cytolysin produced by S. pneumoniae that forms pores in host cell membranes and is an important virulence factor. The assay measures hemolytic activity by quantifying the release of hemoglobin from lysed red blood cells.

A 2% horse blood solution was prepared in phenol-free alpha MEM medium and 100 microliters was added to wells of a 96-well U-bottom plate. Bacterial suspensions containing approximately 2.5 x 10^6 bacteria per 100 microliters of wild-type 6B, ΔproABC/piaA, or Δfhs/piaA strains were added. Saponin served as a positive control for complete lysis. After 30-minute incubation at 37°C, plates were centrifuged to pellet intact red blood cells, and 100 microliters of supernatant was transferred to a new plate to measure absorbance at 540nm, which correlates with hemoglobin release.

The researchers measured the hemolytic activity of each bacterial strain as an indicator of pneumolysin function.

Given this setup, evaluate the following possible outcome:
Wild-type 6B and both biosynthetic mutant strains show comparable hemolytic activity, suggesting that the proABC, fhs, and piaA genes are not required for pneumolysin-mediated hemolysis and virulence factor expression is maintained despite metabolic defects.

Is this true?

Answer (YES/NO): NO